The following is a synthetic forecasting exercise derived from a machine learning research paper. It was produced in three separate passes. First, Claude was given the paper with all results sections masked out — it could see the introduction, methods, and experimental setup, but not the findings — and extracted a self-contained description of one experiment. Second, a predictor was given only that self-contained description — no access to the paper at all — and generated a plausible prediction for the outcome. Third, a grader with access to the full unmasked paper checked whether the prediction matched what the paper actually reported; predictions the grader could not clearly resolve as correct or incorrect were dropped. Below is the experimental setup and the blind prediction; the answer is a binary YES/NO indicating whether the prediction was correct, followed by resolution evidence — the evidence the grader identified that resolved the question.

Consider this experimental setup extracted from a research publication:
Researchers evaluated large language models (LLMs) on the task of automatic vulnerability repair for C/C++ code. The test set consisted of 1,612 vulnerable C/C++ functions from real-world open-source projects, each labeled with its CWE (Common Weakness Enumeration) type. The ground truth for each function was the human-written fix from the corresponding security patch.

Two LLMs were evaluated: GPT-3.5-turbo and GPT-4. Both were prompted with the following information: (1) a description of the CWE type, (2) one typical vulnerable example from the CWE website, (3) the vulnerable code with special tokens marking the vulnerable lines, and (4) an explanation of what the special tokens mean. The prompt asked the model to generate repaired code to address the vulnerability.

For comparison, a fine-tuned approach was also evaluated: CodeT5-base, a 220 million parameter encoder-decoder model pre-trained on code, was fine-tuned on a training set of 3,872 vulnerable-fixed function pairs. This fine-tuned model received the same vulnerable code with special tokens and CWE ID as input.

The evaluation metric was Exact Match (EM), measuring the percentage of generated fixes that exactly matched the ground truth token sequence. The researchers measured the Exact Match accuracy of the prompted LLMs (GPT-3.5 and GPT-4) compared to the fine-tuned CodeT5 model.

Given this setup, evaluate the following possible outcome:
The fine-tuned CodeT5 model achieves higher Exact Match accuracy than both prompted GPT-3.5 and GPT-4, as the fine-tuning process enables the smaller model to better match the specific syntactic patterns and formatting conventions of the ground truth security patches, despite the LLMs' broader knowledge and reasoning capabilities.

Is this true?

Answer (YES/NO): YES